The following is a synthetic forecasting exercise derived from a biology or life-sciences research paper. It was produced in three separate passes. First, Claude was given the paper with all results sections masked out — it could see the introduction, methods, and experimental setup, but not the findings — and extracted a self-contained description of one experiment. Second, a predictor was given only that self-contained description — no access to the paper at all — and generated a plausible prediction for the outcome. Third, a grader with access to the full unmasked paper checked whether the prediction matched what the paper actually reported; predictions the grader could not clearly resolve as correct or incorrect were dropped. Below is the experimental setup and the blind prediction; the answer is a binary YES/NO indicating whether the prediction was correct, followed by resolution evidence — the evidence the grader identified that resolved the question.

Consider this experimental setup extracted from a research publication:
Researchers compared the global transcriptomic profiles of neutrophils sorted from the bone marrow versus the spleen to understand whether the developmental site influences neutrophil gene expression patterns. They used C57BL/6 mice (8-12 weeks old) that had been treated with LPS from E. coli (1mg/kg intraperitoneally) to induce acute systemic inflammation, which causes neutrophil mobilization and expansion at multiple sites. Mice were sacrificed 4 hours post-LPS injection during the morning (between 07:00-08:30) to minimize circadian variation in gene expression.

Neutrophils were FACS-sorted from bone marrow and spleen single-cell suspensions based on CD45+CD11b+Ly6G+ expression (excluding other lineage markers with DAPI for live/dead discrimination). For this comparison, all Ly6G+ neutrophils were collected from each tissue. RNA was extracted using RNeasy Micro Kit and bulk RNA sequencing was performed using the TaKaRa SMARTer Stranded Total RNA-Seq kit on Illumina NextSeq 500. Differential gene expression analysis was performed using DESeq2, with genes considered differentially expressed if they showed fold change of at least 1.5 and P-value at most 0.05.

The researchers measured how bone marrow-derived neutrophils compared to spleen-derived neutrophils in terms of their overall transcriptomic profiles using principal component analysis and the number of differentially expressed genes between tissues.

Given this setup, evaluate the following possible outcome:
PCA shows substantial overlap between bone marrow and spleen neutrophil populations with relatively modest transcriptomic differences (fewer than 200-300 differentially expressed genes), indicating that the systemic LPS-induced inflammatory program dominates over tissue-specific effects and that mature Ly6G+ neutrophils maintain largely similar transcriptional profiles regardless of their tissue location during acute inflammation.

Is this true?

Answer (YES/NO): NO